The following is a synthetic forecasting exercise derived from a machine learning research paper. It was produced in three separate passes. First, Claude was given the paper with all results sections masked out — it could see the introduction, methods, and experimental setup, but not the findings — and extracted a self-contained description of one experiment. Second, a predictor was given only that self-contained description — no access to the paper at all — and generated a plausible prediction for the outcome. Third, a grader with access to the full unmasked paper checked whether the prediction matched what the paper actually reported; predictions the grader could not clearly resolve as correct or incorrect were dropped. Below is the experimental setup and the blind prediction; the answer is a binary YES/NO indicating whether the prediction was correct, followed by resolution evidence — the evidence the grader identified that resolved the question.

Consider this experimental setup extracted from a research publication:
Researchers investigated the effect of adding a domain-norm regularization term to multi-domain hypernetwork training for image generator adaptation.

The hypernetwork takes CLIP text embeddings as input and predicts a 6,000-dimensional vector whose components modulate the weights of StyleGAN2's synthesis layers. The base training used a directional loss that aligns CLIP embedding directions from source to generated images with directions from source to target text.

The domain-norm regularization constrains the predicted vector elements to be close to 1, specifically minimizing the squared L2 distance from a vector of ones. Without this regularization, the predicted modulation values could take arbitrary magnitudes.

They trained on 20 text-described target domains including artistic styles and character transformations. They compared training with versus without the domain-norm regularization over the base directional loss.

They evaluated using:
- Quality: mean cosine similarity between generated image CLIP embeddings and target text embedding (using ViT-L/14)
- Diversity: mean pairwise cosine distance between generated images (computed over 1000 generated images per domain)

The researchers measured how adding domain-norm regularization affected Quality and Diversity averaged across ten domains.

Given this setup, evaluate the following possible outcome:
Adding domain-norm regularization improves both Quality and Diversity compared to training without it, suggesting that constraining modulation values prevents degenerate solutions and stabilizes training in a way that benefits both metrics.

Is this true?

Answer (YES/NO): NO